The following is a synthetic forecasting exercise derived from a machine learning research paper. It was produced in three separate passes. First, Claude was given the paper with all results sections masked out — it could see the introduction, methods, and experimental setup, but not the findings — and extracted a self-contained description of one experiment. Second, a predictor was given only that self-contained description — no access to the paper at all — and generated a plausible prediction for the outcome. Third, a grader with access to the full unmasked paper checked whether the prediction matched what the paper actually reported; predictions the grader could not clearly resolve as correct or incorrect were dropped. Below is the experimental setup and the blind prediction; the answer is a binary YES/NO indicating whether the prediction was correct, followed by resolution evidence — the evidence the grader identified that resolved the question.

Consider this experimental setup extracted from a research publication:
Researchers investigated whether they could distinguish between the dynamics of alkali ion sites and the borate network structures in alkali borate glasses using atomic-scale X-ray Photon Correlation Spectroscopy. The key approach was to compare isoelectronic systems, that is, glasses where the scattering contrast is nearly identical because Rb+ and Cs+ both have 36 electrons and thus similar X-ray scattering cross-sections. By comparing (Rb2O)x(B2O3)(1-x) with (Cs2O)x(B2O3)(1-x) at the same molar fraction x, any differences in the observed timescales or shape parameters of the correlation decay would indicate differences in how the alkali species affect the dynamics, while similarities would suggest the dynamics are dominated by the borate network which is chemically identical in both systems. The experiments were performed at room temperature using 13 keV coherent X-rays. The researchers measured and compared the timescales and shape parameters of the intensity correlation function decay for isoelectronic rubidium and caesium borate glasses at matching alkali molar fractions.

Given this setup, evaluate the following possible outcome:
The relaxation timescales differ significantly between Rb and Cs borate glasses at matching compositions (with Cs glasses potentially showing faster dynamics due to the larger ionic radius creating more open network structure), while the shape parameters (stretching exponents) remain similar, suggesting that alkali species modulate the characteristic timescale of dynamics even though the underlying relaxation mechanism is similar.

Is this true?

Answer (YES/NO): NO